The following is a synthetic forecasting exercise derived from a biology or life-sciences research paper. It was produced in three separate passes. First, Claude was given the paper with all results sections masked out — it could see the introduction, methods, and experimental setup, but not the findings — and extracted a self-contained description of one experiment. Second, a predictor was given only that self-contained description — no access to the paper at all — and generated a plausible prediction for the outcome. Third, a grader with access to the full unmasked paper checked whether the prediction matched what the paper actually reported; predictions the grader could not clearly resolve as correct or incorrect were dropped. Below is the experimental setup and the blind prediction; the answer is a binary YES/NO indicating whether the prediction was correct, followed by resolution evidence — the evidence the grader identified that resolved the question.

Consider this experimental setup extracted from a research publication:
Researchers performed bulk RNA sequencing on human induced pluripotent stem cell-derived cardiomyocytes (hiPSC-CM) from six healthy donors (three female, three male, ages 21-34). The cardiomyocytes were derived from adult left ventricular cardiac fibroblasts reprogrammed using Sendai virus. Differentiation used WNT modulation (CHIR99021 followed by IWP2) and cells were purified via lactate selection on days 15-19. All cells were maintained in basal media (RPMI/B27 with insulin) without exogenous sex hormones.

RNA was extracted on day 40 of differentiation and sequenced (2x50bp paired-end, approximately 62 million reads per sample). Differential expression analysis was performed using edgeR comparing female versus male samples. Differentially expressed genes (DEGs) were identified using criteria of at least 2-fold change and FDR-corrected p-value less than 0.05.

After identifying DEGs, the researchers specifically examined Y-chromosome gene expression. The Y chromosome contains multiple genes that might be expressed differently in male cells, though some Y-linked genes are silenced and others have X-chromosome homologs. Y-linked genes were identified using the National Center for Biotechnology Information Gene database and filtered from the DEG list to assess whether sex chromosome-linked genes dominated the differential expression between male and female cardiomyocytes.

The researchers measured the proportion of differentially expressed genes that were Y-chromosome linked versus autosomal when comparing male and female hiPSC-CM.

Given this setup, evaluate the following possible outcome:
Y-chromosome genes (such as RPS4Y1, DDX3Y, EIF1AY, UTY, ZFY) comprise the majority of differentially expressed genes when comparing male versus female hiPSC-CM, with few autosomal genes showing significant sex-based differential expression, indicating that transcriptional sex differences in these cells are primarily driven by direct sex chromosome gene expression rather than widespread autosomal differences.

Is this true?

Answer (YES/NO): NO